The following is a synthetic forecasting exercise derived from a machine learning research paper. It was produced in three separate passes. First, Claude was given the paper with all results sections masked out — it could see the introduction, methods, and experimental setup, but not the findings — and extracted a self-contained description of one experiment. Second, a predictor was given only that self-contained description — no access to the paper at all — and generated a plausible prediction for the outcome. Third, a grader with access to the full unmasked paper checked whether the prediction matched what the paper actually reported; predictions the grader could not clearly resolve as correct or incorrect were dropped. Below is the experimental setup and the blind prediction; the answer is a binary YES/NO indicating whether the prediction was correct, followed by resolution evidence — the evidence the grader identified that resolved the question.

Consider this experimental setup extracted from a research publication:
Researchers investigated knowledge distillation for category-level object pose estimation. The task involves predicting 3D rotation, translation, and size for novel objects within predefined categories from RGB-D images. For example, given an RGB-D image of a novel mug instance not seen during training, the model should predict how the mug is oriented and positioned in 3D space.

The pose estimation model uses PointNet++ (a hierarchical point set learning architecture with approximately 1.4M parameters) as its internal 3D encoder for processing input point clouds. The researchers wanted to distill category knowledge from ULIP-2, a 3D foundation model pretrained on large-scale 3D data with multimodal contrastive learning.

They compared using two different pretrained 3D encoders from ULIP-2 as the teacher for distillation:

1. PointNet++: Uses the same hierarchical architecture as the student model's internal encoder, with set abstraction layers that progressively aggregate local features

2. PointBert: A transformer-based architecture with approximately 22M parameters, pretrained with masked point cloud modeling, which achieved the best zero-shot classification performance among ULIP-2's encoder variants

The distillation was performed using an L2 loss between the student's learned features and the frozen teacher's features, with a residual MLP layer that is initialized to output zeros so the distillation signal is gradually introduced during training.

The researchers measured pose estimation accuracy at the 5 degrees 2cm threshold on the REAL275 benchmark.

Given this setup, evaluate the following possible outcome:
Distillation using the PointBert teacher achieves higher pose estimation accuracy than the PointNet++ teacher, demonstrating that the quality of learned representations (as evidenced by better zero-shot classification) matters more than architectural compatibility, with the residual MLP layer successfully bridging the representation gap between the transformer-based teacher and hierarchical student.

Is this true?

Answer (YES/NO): YES